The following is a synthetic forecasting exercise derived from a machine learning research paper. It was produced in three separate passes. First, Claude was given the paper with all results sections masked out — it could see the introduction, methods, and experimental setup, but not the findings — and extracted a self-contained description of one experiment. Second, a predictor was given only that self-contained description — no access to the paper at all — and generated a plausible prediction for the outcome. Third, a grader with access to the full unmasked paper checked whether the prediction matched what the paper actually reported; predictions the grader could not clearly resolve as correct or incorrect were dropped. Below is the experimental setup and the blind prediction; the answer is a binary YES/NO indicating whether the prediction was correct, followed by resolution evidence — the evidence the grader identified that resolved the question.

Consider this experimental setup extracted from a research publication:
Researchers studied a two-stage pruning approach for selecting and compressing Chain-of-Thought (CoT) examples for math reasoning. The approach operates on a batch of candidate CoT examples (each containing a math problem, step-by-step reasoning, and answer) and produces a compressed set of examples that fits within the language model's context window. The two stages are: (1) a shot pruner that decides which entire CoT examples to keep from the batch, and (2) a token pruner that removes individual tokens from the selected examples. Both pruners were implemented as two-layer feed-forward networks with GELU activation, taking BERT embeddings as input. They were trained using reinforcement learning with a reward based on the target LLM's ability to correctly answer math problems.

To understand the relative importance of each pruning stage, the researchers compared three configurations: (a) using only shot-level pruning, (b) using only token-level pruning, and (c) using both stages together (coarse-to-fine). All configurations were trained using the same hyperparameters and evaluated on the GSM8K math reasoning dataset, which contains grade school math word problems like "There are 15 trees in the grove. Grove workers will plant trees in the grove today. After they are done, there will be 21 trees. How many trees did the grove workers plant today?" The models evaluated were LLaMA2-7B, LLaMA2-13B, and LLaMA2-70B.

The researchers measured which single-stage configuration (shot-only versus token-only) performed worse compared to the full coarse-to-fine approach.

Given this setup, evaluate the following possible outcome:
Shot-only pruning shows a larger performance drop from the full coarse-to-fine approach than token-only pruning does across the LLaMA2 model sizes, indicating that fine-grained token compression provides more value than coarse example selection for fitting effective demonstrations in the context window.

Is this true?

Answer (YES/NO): NO